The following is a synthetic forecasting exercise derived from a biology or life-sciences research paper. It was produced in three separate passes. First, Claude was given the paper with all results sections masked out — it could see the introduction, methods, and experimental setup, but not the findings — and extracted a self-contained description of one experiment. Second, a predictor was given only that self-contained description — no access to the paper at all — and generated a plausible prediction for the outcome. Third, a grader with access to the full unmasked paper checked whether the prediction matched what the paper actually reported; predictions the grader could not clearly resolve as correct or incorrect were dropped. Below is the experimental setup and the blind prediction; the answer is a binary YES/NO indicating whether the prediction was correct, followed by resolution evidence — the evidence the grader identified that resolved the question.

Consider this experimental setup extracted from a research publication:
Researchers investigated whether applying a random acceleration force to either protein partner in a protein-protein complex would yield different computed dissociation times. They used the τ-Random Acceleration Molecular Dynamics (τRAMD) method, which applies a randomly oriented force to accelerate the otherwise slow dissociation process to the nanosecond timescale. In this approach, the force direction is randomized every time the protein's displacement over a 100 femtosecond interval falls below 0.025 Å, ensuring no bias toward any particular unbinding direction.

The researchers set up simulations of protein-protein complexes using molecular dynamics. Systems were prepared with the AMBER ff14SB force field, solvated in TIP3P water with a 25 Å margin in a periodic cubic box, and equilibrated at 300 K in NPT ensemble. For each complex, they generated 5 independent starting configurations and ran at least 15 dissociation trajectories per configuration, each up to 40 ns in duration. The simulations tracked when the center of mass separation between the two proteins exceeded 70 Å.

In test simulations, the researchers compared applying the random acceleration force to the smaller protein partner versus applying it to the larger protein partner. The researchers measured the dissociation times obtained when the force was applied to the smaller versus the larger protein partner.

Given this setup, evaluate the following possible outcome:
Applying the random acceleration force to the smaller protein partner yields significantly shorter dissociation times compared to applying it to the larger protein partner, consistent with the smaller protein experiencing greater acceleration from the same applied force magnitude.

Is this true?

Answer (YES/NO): NO